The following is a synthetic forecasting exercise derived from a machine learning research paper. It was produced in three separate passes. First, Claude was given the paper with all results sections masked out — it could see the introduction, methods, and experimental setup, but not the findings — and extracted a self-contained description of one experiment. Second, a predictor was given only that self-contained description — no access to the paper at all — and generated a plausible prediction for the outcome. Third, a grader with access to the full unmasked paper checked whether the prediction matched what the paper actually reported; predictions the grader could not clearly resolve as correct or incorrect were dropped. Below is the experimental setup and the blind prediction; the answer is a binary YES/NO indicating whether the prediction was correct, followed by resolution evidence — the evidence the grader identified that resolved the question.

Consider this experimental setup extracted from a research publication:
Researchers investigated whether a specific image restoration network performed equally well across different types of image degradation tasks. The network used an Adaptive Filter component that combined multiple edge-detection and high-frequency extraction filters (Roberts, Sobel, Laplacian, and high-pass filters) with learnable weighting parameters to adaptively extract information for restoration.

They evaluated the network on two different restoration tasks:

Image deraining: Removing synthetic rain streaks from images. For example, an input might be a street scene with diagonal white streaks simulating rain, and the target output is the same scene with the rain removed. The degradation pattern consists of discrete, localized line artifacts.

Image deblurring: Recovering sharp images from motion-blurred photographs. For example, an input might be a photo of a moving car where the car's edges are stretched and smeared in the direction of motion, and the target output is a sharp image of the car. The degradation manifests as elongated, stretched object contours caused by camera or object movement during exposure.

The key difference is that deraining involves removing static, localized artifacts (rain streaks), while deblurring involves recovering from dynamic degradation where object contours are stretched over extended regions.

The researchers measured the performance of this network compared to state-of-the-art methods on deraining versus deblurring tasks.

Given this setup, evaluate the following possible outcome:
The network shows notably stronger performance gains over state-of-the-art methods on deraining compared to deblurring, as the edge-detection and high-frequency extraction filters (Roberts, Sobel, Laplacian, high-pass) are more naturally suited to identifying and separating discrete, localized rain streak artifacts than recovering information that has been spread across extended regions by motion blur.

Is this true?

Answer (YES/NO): YES